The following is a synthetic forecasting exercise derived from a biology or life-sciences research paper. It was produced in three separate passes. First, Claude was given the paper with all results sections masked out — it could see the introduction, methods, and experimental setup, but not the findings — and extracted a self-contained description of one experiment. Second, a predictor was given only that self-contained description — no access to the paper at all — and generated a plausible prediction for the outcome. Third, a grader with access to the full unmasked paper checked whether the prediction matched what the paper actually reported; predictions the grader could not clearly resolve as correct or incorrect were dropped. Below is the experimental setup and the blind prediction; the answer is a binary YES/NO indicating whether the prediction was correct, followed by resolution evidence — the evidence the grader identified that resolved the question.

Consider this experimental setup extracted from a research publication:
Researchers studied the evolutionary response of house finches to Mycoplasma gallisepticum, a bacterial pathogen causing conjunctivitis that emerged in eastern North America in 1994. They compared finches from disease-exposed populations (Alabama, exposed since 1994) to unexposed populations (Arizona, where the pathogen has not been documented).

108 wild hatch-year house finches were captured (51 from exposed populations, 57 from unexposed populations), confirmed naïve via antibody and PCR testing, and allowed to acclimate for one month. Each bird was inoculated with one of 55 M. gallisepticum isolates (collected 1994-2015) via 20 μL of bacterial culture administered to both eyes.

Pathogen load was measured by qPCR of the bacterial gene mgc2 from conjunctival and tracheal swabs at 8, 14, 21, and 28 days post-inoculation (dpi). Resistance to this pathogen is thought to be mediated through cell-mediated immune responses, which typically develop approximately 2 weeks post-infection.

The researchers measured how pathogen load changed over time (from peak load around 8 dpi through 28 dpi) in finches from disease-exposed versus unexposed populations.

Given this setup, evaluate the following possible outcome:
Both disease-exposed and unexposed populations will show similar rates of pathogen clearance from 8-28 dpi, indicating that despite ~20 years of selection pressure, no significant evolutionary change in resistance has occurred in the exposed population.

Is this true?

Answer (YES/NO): NO